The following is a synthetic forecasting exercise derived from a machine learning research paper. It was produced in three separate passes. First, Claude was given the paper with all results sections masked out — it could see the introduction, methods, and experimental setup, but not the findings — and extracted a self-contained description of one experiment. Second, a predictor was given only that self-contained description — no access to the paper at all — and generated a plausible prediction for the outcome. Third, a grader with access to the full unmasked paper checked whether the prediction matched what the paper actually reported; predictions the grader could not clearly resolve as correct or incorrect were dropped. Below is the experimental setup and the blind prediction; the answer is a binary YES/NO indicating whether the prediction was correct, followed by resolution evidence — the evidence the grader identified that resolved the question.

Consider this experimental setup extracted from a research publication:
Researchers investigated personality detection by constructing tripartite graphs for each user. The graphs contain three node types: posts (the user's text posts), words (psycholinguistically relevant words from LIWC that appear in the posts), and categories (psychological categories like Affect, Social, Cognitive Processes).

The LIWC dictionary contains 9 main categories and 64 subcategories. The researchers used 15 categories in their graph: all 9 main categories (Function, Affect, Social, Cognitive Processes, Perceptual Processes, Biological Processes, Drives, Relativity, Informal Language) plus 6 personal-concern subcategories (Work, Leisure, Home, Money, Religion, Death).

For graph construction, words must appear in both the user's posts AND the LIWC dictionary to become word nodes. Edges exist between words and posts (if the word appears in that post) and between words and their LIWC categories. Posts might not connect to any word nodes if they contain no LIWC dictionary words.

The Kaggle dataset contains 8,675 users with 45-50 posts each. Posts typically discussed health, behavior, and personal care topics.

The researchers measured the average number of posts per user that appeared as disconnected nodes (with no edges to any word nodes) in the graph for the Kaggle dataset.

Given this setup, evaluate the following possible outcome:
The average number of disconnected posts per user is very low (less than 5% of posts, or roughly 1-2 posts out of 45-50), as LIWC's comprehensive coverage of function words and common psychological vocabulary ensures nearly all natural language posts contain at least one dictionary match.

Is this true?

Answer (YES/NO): NO